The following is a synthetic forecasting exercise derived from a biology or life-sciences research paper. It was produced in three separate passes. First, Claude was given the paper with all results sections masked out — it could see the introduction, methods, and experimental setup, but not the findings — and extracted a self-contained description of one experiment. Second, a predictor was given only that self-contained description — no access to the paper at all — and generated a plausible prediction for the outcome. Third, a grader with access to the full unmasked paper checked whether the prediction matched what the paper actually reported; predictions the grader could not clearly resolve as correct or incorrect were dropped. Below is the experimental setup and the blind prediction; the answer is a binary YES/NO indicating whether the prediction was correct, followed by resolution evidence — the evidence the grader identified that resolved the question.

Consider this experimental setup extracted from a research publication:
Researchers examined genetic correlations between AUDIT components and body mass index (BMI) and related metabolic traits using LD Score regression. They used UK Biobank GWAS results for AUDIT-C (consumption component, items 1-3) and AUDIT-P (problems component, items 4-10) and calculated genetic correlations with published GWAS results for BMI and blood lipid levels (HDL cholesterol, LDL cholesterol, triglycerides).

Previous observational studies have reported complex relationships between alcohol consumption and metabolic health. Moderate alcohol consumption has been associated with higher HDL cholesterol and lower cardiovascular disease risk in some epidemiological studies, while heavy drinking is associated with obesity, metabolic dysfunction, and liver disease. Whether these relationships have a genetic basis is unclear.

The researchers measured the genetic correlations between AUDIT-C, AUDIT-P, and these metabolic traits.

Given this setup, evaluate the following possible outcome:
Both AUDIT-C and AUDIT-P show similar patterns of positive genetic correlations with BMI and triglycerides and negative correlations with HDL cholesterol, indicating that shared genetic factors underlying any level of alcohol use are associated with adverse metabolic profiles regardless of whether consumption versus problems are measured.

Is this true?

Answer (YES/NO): NO